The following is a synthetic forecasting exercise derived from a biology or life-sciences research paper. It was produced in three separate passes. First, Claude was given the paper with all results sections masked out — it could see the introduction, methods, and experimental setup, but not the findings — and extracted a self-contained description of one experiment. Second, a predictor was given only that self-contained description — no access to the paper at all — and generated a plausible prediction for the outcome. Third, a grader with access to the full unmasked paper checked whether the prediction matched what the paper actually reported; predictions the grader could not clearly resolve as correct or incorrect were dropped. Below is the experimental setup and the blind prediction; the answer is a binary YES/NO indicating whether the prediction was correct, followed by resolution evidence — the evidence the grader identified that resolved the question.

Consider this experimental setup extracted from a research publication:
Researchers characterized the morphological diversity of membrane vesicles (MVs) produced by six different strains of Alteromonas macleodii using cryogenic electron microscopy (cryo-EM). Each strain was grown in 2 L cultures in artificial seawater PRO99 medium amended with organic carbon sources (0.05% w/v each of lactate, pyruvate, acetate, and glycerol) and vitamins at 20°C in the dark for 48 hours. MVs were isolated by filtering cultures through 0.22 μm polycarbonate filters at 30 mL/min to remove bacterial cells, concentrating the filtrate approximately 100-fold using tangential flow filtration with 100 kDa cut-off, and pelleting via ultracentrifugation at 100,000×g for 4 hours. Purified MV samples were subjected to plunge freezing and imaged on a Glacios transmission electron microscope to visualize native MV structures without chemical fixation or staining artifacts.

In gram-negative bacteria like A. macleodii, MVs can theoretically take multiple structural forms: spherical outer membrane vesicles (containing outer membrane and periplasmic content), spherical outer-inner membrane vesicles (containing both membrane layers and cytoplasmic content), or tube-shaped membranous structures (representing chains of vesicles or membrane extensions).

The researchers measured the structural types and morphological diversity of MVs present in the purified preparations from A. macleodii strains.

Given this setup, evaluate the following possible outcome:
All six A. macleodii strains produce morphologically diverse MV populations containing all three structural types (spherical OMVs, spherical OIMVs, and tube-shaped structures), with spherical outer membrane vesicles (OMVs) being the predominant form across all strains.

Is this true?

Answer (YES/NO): NO